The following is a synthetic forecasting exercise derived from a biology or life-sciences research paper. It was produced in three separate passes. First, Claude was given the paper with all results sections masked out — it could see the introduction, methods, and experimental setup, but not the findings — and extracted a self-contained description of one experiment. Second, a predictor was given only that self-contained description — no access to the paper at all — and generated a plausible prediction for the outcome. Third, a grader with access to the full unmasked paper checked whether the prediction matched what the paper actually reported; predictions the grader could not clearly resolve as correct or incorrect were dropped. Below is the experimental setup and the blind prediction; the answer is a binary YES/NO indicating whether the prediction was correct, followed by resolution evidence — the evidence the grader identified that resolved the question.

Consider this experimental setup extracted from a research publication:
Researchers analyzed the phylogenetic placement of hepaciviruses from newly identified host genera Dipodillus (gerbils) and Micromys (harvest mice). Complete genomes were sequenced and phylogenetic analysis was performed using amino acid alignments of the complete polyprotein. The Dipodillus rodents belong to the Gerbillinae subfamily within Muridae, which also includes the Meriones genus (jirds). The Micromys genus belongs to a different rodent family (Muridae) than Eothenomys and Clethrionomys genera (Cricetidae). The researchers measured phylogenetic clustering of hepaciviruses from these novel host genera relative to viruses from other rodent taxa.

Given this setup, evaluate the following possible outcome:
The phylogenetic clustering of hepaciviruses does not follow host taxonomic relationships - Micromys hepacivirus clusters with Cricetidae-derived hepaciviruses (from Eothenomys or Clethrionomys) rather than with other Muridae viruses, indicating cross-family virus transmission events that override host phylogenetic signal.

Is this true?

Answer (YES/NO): YES